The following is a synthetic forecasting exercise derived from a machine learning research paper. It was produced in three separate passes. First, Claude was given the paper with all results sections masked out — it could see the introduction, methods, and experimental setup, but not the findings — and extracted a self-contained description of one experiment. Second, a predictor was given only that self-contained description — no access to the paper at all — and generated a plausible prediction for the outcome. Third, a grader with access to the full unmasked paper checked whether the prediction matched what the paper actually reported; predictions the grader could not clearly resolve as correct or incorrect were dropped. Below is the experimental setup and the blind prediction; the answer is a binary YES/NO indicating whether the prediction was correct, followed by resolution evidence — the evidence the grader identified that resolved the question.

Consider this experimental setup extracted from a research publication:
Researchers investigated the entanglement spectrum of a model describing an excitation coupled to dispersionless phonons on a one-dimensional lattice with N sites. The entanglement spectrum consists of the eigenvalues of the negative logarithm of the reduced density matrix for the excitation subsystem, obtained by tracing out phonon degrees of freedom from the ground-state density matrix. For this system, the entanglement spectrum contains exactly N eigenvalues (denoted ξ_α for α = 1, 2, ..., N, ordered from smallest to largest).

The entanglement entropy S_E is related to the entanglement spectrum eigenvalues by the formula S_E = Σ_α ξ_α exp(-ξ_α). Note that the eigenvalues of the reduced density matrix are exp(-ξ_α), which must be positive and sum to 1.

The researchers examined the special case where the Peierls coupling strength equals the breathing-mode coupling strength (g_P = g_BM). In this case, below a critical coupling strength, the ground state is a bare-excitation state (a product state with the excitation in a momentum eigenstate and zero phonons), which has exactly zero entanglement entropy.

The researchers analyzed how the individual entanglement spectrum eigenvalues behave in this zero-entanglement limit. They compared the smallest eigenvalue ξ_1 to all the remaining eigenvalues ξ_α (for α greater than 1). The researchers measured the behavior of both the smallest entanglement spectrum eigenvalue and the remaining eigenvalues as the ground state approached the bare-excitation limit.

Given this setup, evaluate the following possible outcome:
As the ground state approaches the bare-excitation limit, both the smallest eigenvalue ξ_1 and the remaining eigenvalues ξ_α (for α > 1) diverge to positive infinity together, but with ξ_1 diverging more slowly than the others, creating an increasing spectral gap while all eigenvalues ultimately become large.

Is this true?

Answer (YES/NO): NO